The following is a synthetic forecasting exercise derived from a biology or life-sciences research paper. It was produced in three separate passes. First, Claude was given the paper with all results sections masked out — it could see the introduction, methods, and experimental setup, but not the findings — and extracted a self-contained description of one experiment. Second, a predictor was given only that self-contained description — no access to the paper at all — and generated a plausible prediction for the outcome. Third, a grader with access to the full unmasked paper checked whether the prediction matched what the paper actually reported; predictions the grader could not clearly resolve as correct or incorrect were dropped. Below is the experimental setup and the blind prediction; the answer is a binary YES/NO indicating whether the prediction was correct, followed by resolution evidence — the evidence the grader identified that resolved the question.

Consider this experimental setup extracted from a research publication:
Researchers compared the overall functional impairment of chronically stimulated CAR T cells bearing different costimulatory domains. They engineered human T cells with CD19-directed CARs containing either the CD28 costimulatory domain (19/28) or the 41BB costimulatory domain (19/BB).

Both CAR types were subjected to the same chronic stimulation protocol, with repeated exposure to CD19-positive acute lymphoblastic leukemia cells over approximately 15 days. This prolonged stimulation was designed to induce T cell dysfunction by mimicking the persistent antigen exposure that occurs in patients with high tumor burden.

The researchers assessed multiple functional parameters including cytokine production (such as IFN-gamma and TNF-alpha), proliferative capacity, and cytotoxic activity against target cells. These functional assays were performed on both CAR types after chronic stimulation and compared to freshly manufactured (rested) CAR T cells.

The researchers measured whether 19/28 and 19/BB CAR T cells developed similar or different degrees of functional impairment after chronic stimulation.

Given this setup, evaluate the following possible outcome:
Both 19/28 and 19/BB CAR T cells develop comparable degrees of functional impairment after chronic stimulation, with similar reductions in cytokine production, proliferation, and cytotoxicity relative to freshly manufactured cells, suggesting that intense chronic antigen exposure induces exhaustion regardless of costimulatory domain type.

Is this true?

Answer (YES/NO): YES